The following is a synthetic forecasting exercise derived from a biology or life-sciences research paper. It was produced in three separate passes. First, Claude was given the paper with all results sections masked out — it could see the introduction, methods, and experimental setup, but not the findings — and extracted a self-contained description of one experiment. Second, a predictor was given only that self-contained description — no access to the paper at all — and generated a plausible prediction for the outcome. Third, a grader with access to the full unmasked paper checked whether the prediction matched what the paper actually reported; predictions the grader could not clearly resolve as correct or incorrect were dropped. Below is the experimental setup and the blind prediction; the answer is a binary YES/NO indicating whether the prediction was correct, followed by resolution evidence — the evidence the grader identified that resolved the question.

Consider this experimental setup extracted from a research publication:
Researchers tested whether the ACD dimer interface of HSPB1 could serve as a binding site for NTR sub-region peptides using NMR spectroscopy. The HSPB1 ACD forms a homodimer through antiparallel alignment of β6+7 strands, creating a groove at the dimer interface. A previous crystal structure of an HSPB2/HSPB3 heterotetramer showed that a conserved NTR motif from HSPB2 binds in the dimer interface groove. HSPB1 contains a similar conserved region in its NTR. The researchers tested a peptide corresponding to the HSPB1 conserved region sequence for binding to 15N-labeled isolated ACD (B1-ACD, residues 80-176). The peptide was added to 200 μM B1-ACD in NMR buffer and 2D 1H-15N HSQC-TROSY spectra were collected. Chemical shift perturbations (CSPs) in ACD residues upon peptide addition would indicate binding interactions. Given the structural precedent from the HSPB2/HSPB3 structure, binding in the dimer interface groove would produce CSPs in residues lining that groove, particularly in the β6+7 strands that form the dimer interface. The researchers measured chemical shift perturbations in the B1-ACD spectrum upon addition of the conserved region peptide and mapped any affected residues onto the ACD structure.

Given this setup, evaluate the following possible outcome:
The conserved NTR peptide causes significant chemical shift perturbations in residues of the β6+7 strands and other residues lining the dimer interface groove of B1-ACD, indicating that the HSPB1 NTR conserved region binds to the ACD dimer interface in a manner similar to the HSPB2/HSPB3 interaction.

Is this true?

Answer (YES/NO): NO